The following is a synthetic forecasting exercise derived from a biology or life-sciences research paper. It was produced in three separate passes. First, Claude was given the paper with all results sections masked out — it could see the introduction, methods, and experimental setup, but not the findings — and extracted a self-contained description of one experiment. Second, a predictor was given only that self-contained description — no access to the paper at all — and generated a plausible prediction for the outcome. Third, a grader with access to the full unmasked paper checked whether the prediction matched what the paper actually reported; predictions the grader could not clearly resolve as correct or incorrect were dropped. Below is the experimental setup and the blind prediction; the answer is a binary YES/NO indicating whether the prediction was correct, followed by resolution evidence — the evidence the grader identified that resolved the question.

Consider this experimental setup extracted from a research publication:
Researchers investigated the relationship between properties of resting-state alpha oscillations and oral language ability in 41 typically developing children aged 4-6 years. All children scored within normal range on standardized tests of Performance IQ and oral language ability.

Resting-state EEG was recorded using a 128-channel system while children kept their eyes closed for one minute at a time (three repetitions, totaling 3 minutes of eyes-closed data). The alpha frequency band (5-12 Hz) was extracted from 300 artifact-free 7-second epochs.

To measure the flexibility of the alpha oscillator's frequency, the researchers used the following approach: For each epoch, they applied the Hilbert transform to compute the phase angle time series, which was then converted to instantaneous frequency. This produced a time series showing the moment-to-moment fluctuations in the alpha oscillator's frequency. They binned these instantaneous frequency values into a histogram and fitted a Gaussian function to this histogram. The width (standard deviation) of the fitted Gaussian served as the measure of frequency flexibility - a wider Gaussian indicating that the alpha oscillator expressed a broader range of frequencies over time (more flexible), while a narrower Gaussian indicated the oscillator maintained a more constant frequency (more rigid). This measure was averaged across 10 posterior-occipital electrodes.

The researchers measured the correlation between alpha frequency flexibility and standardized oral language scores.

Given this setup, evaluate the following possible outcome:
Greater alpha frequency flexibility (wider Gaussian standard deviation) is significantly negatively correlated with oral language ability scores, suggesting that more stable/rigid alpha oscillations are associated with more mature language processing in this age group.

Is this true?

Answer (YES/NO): NO